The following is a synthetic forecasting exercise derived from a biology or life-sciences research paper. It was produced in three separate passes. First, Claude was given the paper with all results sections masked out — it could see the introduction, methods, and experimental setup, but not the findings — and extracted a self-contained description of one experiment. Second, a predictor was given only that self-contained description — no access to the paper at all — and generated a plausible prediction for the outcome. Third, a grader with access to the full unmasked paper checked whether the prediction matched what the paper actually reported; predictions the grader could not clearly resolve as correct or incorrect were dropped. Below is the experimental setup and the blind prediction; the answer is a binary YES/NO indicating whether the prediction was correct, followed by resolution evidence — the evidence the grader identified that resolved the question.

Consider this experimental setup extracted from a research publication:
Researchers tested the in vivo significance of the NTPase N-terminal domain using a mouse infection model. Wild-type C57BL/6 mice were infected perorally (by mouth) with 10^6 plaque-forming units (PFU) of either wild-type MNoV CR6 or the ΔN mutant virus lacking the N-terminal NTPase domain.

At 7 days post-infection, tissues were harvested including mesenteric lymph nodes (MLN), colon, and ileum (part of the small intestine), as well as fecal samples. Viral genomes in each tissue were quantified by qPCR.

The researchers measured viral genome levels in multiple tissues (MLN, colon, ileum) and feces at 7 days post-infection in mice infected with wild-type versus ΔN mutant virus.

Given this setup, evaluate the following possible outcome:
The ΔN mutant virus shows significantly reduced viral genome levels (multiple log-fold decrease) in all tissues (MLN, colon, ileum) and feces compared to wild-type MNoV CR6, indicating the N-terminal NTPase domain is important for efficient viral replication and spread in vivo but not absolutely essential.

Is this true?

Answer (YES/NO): NO